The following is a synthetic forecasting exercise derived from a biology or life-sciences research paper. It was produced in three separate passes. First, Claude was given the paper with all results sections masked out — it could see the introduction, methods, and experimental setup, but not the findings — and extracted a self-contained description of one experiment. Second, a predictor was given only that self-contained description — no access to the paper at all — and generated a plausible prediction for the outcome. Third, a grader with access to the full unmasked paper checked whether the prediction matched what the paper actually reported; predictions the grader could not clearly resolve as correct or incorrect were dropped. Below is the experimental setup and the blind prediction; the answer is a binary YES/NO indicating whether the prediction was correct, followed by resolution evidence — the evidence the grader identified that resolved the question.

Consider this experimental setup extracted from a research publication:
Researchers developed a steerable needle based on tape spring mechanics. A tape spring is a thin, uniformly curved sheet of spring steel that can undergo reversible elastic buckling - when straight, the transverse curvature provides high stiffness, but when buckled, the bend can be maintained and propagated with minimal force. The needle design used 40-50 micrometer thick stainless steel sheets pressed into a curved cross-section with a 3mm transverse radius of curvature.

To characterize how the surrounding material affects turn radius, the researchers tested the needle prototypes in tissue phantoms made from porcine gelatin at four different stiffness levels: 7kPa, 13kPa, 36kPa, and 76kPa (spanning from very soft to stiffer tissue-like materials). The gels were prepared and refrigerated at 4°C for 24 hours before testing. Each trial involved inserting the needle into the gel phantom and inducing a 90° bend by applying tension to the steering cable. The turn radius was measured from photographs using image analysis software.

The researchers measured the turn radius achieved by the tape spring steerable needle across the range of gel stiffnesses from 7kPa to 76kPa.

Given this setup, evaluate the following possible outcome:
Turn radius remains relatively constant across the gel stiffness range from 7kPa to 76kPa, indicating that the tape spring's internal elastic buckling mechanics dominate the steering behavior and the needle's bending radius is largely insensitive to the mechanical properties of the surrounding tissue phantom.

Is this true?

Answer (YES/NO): YES